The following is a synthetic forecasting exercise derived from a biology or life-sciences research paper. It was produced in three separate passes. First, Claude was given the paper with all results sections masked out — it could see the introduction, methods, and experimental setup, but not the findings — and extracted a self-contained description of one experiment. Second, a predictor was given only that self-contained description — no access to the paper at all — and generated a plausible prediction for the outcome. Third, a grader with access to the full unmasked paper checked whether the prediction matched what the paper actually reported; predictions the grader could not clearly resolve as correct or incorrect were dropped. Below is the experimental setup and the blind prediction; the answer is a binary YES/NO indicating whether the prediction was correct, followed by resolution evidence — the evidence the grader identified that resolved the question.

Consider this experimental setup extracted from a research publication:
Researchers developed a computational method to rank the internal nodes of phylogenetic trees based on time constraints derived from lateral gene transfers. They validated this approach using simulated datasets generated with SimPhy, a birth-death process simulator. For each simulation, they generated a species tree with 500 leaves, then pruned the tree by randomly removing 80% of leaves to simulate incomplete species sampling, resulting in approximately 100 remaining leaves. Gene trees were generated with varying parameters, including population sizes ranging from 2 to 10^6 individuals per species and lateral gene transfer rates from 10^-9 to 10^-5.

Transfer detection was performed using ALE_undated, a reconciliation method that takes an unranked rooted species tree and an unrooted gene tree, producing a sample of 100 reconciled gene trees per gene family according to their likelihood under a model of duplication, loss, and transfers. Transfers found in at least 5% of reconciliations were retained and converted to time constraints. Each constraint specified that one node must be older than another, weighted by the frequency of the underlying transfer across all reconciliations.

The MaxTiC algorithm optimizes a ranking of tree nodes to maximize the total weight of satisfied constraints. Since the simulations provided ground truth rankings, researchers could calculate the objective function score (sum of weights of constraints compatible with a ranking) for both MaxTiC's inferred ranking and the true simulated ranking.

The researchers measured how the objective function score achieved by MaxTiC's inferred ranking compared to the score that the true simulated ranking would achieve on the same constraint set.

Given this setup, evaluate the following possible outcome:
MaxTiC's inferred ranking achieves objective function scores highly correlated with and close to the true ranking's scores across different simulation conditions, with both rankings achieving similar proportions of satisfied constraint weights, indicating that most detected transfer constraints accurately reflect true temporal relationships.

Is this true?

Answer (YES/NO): NO